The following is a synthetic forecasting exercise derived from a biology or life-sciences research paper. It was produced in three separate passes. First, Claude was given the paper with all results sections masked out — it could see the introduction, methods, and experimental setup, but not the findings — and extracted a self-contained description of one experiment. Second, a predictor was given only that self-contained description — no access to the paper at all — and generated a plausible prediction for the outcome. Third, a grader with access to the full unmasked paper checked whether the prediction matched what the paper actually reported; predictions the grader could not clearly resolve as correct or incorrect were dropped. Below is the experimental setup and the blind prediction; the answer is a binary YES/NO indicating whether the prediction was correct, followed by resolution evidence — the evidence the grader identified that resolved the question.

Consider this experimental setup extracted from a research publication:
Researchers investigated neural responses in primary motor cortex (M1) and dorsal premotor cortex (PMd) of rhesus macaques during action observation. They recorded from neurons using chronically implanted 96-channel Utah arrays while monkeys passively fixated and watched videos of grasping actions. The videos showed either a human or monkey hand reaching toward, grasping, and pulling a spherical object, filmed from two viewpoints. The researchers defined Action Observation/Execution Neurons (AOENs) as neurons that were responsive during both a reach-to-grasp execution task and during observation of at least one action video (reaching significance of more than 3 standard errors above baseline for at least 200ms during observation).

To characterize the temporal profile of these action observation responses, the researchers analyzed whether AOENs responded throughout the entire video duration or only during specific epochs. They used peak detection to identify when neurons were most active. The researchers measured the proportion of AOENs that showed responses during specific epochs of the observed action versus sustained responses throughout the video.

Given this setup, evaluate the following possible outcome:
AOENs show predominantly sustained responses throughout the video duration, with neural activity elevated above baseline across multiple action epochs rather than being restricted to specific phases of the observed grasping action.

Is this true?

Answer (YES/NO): NO